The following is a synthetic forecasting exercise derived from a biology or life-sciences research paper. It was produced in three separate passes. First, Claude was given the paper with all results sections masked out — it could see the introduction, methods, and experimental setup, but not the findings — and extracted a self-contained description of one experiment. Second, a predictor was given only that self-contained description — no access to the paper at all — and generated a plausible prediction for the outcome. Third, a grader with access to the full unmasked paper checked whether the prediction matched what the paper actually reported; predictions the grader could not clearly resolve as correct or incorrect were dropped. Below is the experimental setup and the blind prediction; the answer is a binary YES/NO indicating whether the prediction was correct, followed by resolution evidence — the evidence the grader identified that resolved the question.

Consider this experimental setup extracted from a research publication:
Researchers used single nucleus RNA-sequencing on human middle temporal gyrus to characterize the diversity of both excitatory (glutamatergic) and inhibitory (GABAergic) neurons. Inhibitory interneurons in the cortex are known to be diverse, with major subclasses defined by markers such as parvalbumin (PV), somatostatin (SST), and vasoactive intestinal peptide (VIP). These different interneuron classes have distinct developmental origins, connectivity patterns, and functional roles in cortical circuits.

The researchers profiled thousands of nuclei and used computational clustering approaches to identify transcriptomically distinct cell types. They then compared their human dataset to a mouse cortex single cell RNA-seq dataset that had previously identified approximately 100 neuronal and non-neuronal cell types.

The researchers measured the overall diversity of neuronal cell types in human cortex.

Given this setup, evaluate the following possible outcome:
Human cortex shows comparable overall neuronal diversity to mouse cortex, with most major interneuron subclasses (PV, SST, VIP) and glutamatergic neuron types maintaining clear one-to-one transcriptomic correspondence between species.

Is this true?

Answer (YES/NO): NO